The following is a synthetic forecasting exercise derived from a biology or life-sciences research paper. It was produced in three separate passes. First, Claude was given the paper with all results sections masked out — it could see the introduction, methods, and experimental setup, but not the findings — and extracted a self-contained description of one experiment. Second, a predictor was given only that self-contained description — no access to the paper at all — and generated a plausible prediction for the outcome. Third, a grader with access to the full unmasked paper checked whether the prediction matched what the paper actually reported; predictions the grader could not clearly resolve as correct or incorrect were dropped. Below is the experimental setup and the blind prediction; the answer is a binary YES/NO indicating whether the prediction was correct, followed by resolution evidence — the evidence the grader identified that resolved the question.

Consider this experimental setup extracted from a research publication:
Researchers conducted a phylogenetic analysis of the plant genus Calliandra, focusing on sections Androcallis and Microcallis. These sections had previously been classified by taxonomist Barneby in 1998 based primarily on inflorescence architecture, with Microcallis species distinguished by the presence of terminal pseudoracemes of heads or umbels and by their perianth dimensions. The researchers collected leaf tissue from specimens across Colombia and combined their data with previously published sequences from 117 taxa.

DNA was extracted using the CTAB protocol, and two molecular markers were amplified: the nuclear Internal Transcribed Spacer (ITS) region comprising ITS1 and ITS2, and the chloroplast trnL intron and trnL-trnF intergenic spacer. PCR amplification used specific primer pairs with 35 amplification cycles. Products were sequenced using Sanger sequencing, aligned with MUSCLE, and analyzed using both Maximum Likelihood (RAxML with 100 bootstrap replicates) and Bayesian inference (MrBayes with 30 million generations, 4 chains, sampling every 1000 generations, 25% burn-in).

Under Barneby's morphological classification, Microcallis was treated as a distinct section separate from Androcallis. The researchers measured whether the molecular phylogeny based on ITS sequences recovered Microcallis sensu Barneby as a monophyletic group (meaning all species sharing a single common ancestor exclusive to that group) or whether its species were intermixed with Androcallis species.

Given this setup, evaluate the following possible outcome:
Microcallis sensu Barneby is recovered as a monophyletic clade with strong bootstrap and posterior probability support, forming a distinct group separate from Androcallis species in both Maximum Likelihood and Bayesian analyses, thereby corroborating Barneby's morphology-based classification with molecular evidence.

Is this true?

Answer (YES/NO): NO